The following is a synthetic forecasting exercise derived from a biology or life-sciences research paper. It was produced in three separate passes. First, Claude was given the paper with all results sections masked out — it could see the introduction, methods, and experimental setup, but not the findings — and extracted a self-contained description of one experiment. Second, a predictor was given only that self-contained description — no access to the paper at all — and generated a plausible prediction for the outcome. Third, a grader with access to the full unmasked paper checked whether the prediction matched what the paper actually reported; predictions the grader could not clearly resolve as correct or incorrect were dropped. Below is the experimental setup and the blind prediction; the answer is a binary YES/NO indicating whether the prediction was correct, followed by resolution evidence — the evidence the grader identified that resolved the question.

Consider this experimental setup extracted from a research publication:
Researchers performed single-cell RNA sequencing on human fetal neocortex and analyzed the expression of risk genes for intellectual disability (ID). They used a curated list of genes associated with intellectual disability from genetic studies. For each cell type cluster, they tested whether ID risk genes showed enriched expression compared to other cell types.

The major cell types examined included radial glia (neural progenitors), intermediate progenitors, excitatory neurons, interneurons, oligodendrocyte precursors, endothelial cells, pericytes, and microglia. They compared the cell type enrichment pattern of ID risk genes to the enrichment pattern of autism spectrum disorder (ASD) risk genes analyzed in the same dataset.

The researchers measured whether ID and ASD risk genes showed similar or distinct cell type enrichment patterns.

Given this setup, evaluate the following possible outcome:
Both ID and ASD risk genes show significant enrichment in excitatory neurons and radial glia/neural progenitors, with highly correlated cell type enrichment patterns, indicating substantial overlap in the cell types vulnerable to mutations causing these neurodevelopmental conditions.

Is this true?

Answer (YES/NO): NO